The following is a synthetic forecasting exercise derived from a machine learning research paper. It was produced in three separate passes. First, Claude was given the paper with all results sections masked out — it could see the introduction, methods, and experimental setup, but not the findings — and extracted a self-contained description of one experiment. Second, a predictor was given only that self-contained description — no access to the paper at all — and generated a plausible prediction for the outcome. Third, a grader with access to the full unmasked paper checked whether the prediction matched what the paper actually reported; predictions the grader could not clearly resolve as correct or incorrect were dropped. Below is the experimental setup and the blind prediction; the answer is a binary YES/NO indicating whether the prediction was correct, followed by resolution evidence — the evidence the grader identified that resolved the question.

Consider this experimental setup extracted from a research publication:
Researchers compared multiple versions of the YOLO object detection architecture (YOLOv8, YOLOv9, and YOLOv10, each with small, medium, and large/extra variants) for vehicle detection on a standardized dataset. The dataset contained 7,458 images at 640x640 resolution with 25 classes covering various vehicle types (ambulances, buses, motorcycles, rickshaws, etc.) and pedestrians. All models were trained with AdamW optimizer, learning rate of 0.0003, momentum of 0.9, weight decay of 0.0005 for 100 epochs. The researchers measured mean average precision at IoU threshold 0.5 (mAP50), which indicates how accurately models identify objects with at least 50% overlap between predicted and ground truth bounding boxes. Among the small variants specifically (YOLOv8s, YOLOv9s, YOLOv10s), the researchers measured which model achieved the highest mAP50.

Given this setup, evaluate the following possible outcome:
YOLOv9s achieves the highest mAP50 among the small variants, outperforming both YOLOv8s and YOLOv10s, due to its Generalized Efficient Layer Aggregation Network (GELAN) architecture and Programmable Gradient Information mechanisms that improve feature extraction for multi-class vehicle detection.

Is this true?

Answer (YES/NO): NO